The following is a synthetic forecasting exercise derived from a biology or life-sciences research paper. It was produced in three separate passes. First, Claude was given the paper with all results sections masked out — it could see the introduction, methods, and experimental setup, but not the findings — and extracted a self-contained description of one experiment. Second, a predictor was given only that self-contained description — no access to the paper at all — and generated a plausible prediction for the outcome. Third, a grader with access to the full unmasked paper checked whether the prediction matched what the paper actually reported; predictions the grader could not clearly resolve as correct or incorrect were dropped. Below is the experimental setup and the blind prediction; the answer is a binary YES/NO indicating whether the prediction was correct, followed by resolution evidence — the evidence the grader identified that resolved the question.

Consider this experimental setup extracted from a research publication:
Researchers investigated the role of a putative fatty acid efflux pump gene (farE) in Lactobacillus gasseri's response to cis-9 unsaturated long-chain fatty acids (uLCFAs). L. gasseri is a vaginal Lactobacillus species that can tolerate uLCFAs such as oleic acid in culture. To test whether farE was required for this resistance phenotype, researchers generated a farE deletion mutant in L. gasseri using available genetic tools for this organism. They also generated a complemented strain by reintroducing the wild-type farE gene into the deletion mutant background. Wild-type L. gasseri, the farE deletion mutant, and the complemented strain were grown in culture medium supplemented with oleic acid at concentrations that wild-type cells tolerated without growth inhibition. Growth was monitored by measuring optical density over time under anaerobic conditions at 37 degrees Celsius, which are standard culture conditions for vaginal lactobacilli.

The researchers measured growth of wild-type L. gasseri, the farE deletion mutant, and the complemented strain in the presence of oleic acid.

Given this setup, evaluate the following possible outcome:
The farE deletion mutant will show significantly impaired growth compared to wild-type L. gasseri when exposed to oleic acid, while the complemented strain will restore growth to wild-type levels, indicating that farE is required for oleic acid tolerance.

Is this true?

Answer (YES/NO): YES